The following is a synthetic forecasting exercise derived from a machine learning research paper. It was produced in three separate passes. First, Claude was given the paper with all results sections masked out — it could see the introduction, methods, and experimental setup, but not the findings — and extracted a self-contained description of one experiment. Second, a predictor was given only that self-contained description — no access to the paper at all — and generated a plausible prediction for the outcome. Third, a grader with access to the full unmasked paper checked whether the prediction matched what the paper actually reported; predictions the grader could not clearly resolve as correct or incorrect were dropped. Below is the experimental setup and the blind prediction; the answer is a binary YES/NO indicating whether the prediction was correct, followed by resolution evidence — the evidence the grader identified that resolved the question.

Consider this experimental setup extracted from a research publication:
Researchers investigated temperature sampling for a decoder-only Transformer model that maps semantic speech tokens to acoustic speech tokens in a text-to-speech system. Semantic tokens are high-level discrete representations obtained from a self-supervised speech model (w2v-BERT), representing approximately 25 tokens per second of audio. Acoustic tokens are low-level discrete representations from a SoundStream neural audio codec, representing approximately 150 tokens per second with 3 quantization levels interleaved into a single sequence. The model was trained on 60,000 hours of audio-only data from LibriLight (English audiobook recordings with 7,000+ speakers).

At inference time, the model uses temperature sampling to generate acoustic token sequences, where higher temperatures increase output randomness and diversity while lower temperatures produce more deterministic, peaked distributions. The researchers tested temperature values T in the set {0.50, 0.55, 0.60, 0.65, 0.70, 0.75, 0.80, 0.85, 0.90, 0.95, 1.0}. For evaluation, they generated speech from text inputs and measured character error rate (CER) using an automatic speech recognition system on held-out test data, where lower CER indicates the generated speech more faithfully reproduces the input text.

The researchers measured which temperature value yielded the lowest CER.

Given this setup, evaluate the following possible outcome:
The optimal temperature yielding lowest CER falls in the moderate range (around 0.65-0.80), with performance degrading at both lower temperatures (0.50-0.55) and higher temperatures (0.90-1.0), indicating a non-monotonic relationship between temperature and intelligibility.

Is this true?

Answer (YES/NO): YES